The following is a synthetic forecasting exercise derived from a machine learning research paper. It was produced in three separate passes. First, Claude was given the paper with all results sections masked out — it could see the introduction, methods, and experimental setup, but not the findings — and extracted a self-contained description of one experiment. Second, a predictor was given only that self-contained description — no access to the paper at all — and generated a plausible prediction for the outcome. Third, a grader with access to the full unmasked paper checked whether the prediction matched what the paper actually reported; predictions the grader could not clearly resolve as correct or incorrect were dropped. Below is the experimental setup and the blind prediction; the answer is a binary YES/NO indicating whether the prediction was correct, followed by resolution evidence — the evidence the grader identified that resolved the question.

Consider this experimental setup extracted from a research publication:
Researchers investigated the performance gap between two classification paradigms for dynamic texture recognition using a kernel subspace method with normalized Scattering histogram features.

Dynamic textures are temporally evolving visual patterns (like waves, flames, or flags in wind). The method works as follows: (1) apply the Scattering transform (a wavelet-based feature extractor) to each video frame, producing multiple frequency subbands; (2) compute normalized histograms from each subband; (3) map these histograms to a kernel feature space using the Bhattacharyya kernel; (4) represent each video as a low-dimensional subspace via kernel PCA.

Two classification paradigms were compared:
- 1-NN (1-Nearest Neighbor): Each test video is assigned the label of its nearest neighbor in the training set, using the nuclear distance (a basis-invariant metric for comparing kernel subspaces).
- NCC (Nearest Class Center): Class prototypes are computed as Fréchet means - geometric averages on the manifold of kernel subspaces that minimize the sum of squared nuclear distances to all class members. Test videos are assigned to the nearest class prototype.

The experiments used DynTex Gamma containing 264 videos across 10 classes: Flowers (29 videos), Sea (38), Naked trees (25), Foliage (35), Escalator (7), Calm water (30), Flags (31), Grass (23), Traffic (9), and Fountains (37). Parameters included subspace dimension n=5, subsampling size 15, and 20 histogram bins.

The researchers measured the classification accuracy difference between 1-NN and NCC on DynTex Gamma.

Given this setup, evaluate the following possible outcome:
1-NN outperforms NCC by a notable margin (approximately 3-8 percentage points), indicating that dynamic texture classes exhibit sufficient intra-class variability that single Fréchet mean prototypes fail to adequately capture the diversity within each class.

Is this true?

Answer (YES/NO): NO